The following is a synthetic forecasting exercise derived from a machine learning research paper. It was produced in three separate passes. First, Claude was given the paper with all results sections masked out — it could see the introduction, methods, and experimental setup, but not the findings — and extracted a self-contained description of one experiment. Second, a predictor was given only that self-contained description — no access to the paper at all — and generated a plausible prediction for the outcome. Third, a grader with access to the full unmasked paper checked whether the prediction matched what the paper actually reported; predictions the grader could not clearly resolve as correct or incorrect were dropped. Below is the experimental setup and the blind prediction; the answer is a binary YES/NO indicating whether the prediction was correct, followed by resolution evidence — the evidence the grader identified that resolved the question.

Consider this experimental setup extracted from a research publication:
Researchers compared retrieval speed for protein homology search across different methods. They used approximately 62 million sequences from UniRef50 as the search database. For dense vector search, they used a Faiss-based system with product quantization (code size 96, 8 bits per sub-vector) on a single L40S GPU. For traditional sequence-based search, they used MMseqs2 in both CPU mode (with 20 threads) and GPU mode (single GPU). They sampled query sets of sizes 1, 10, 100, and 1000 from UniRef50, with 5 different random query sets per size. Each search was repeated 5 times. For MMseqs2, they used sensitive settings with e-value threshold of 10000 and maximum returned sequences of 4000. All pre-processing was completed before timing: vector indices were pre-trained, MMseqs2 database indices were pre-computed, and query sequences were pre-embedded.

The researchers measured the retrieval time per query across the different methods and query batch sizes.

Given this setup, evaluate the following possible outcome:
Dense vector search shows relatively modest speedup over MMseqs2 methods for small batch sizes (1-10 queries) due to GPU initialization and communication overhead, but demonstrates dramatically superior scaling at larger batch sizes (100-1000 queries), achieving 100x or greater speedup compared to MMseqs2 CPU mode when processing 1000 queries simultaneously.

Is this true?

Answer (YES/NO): NO